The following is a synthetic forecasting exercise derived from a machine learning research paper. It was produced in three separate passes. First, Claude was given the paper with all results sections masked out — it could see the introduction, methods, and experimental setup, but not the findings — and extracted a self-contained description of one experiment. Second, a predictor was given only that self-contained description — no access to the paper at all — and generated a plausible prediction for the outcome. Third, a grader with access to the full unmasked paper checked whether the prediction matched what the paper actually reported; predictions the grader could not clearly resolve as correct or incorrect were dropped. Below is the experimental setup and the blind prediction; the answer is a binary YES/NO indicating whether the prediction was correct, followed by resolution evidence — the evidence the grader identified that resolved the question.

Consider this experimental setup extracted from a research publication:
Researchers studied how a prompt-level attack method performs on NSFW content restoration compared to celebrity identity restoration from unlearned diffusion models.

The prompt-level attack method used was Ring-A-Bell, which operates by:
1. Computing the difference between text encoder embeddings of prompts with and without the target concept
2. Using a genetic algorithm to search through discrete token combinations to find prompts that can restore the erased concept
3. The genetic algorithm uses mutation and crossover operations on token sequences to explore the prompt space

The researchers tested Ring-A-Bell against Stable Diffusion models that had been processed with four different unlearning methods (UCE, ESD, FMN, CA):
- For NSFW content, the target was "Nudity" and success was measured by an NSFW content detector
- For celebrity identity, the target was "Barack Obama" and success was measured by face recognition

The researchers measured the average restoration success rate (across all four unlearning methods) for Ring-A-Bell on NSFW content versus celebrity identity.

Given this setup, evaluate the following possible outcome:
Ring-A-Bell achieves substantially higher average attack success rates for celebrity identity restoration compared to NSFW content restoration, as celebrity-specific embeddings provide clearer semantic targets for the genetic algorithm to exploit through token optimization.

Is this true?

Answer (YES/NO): NO